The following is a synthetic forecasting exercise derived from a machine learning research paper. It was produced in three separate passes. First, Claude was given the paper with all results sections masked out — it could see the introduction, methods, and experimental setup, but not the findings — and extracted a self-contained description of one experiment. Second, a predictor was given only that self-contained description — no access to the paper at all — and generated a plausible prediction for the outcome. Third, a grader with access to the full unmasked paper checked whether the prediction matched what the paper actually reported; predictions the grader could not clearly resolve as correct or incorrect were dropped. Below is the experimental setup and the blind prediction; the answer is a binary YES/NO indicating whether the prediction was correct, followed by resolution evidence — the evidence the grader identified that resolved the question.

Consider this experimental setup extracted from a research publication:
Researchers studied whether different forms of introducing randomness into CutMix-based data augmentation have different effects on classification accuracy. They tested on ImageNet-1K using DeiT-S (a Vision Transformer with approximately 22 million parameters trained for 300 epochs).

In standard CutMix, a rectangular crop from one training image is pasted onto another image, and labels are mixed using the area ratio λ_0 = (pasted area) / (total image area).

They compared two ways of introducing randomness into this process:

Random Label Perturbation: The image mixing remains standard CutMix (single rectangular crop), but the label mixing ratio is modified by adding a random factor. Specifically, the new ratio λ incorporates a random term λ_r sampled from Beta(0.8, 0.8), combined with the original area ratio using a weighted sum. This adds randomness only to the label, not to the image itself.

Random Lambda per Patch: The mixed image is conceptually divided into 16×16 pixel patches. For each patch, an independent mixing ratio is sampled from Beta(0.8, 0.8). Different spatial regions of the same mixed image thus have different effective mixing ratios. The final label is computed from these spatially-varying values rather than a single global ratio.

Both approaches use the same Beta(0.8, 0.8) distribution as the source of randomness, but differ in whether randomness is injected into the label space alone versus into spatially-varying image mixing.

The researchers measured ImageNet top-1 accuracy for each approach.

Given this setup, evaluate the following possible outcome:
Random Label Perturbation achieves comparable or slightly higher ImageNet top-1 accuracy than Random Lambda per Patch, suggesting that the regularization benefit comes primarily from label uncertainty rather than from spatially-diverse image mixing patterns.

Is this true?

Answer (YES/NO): NO